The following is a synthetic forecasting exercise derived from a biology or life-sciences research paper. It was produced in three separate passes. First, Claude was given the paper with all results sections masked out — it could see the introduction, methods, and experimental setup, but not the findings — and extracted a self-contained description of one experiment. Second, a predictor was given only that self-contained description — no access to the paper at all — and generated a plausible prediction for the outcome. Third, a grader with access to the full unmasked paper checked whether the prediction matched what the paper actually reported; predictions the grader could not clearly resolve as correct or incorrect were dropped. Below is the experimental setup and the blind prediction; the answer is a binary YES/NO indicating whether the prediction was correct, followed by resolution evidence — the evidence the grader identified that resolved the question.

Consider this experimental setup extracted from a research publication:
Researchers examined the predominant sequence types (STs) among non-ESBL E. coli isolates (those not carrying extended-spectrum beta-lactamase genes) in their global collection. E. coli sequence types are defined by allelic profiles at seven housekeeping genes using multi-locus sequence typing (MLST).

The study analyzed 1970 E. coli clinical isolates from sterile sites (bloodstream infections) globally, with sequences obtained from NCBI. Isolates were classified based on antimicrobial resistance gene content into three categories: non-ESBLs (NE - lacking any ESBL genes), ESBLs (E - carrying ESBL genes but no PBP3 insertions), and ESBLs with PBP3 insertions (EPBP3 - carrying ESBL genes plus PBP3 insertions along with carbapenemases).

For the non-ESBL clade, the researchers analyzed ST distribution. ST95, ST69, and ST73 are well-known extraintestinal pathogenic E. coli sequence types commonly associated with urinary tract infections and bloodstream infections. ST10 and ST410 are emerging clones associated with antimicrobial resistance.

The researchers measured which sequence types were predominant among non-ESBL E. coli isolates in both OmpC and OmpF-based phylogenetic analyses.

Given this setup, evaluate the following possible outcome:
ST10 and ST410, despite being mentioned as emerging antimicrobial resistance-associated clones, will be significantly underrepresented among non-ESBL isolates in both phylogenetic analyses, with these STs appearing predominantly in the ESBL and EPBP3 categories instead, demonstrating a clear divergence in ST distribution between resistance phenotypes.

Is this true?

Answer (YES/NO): NO